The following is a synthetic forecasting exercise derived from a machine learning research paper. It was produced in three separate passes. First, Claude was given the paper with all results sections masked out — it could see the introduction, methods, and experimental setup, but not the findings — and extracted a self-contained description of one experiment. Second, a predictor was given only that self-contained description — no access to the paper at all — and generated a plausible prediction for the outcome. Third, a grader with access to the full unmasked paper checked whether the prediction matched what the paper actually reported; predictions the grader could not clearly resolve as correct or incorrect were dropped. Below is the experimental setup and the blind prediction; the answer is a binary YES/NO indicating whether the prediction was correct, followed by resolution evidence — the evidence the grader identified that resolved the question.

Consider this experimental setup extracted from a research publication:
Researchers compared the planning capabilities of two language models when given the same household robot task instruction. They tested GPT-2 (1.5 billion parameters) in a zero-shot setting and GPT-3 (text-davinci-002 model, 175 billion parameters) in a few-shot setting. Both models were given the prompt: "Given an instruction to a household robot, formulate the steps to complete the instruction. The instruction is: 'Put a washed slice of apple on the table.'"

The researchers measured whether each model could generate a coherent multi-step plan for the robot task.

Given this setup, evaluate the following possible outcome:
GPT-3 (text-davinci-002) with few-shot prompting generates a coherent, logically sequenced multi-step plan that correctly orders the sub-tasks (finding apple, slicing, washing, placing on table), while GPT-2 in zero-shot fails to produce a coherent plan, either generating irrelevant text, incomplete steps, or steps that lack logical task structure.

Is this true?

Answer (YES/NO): YES